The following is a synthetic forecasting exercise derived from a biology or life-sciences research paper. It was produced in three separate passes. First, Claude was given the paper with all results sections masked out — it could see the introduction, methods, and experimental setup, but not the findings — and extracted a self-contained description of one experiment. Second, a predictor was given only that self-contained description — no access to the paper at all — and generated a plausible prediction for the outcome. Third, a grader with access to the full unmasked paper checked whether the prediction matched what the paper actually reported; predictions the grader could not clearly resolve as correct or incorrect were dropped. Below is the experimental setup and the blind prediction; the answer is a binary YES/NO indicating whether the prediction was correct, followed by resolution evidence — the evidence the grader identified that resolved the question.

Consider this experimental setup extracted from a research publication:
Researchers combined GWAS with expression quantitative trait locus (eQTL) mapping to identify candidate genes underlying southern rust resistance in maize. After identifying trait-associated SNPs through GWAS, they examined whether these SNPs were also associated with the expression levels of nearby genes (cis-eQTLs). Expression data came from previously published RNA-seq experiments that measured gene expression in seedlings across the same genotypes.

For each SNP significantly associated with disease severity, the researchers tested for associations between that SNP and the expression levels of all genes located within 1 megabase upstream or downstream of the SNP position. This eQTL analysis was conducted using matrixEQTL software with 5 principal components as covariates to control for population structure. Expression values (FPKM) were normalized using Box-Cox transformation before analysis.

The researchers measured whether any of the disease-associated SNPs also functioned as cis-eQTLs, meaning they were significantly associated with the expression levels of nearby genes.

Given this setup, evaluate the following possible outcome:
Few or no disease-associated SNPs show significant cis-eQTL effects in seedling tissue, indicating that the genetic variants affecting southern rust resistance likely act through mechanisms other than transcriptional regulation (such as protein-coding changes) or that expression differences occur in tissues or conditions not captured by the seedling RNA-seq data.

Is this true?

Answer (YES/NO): NO